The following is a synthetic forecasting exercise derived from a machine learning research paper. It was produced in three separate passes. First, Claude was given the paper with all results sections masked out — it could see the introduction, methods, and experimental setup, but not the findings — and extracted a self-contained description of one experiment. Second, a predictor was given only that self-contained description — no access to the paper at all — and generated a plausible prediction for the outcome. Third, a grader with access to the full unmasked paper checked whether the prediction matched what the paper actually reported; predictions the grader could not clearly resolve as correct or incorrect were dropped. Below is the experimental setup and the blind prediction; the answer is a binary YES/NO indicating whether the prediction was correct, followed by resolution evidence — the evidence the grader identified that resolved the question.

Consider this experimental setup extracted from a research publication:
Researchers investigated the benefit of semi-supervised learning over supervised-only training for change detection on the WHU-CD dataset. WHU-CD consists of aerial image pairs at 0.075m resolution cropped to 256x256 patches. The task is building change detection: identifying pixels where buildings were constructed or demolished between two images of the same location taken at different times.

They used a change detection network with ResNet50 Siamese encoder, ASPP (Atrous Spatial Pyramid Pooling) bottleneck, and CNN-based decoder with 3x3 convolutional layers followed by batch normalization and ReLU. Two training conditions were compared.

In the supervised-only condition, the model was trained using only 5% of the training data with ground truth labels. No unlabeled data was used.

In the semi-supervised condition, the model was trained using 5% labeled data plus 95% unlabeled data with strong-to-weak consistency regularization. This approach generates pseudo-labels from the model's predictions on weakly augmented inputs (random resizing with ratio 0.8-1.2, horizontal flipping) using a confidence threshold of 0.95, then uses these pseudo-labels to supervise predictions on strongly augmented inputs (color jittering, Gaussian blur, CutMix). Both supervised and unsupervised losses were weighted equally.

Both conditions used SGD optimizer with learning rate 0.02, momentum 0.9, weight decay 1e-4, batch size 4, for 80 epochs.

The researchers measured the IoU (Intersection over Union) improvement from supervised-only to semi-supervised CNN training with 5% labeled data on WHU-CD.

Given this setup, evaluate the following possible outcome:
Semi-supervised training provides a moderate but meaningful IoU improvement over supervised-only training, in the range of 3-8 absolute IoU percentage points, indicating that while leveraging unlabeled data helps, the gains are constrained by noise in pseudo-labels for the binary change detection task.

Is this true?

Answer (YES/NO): NO